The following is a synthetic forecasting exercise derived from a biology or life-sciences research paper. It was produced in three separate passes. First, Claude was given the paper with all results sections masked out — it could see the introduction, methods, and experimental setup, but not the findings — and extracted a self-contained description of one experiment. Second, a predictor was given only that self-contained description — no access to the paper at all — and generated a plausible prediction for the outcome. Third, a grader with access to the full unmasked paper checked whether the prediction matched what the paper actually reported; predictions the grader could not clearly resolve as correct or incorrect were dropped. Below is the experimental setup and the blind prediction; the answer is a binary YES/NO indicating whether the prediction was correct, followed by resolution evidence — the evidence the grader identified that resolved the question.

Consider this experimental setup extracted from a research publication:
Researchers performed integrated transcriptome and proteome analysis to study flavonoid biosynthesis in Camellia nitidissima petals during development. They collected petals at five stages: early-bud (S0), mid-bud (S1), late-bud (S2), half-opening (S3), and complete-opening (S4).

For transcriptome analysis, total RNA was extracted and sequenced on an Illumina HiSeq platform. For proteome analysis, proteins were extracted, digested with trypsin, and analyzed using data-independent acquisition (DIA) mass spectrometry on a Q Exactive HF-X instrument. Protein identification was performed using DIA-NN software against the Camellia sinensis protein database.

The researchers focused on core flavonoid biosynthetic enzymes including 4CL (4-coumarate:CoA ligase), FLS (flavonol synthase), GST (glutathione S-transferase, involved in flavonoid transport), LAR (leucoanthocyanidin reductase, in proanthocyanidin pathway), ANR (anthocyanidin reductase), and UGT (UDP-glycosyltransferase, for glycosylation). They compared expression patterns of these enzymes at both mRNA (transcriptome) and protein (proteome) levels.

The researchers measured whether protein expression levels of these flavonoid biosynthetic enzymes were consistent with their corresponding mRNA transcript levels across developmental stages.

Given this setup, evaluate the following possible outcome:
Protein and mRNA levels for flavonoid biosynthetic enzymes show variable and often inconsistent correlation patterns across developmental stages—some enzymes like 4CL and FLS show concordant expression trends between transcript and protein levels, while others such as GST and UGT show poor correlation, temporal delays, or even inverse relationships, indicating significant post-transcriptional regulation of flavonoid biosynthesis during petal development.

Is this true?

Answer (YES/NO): NO